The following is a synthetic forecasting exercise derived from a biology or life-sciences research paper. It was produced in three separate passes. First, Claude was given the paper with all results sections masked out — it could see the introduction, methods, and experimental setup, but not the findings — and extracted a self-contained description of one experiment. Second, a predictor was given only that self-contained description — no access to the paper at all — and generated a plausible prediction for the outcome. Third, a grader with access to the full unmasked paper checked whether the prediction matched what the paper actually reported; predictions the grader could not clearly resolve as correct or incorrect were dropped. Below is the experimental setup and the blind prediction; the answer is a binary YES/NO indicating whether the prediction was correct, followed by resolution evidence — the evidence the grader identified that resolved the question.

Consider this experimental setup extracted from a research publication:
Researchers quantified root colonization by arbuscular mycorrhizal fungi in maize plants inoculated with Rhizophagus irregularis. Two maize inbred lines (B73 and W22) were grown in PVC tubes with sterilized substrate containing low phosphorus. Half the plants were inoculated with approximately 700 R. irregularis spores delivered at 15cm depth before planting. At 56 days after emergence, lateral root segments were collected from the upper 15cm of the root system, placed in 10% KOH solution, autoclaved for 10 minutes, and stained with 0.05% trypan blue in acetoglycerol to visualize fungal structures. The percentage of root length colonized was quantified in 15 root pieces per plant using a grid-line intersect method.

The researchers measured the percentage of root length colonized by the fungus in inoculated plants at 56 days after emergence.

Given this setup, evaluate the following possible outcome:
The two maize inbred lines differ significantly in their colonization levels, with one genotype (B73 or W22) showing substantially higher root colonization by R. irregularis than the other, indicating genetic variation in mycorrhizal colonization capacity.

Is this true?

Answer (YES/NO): NO